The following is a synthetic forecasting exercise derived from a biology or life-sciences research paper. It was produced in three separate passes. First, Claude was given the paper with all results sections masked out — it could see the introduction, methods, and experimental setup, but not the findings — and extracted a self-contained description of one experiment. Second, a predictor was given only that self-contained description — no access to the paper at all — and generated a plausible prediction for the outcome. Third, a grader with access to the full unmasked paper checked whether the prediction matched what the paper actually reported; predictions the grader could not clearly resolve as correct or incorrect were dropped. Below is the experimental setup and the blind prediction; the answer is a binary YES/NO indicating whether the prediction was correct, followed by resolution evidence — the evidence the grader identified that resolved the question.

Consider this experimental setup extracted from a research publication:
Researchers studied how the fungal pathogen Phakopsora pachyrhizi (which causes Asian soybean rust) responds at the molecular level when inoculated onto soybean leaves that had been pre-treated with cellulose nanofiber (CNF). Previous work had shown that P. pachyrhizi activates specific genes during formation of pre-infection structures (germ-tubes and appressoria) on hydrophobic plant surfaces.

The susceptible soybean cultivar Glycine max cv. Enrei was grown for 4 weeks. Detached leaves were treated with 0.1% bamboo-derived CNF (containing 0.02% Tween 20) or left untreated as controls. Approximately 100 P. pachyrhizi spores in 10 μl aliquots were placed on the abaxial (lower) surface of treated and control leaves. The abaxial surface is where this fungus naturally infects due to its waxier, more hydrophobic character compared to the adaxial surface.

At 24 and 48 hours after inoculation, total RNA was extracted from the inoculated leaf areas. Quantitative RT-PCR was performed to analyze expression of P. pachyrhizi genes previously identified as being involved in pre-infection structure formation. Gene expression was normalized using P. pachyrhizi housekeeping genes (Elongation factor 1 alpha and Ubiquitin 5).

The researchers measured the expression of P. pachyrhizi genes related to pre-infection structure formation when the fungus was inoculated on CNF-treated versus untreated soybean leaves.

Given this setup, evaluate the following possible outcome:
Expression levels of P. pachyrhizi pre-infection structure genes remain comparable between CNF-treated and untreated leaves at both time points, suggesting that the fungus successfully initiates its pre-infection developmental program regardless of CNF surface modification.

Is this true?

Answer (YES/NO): NO